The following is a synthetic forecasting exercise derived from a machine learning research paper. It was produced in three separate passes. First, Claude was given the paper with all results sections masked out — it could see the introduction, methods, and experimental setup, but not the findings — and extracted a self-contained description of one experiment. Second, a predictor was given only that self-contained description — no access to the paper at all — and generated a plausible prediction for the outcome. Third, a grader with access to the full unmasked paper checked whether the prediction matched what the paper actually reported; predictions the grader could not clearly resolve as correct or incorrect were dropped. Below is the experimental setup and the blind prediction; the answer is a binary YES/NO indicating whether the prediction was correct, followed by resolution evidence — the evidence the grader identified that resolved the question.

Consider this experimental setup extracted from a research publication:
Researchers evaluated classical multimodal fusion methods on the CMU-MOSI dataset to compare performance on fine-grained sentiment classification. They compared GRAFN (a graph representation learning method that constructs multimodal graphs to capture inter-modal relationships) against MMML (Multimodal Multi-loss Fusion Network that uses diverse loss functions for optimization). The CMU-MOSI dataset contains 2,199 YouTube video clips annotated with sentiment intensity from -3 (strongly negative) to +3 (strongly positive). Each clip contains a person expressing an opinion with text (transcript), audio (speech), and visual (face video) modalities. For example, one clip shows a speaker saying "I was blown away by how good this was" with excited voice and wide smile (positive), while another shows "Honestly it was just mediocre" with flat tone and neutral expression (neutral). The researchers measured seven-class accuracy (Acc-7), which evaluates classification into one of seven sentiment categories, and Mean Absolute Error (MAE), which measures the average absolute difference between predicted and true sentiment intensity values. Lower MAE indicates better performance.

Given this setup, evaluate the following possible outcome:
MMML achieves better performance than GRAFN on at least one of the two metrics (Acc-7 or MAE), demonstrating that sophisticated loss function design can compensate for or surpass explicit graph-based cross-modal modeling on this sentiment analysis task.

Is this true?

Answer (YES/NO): NO